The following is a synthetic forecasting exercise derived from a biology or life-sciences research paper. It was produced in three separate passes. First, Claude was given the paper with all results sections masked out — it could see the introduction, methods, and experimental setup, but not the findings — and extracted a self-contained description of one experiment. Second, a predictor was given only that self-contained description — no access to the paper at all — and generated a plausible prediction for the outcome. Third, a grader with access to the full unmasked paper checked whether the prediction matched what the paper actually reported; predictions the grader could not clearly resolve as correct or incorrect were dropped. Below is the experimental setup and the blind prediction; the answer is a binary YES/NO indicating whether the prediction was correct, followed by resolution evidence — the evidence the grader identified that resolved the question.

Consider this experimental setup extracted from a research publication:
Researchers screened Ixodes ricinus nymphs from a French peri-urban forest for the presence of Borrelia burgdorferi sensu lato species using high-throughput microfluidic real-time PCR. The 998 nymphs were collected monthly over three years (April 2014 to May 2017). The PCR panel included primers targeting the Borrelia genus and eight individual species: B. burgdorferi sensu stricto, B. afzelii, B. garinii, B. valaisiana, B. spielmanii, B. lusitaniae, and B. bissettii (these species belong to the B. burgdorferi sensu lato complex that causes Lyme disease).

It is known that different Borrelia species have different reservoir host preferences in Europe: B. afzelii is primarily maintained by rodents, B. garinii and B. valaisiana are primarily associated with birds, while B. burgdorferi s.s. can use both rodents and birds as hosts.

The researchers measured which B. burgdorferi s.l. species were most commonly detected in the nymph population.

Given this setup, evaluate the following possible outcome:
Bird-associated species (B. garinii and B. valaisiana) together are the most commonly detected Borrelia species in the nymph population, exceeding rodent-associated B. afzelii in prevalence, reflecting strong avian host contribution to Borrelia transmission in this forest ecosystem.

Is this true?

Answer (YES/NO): NO